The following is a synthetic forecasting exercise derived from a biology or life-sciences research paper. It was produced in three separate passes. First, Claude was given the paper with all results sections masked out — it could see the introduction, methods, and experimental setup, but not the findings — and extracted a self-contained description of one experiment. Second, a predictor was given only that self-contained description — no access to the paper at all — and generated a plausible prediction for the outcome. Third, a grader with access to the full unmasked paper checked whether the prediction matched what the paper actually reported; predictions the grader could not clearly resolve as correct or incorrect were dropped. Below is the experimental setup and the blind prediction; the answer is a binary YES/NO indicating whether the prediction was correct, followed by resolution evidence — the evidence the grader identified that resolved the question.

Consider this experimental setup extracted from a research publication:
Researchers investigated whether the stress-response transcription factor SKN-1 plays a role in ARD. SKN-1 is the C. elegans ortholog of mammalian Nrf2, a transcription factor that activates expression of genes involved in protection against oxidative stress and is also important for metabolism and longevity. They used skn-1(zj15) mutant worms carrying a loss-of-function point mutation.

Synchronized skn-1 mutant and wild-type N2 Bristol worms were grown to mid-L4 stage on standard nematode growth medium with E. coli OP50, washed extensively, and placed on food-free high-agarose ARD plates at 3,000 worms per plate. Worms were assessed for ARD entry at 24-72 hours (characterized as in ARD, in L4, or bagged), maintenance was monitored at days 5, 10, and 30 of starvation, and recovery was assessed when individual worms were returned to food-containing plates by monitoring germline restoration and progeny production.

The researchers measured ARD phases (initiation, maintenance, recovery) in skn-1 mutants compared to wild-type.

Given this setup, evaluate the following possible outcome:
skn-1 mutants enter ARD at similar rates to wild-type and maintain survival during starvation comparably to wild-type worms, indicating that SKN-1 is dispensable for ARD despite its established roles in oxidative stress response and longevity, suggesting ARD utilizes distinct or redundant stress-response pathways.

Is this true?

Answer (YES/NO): NO